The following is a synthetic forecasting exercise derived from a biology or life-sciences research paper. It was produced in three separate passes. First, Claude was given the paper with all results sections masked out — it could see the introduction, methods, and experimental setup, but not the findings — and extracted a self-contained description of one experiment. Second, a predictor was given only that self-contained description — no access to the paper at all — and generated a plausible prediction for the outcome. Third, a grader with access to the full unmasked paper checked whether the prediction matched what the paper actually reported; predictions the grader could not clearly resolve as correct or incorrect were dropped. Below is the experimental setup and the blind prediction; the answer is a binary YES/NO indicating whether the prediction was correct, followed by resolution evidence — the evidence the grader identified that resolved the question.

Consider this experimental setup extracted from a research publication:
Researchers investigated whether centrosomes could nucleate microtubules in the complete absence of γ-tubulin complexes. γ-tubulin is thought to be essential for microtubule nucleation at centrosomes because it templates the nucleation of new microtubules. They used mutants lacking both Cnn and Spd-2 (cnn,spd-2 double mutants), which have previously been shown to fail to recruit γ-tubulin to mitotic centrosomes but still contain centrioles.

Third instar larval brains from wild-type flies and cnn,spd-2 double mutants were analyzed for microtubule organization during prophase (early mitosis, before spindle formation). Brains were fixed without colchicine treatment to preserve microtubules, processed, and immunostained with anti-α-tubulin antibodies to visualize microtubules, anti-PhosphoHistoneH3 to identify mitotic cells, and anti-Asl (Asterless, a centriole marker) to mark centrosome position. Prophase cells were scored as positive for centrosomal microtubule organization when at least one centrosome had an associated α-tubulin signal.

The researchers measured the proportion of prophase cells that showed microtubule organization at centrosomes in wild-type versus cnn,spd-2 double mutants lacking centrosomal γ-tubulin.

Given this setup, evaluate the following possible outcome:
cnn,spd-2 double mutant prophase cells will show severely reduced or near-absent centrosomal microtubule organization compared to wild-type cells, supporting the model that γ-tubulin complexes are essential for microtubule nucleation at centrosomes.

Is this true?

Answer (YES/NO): NO